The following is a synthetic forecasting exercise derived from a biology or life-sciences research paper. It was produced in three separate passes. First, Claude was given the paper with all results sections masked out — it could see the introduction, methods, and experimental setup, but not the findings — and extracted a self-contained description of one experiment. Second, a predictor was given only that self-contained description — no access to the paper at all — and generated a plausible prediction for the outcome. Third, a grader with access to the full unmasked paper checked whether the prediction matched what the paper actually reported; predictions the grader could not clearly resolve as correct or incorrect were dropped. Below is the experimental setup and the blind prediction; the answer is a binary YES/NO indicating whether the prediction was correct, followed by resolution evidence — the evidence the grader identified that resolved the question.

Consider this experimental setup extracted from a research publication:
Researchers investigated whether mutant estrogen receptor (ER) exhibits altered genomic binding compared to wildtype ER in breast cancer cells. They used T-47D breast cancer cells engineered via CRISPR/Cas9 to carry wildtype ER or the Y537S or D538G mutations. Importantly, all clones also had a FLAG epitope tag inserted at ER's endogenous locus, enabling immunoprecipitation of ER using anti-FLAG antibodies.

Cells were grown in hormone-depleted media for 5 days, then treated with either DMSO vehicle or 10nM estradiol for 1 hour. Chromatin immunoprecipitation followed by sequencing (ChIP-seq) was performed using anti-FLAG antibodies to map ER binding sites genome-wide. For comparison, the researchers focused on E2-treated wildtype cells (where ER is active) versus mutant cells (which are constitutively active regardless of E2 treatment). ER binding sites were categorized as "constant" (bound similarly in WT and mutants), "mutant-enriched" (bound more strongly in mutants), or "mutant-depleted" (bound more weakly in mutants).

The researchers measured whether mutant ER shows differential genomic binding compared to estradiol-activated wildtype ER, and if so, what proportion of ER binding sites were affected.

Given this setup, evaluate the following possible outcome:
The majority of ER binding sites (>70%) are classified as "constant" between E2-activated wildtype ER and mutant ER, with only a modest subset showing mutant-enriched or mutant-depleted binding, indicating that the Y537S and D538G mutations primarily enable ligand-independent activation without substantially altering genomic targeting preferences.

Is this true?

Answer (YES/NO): YES